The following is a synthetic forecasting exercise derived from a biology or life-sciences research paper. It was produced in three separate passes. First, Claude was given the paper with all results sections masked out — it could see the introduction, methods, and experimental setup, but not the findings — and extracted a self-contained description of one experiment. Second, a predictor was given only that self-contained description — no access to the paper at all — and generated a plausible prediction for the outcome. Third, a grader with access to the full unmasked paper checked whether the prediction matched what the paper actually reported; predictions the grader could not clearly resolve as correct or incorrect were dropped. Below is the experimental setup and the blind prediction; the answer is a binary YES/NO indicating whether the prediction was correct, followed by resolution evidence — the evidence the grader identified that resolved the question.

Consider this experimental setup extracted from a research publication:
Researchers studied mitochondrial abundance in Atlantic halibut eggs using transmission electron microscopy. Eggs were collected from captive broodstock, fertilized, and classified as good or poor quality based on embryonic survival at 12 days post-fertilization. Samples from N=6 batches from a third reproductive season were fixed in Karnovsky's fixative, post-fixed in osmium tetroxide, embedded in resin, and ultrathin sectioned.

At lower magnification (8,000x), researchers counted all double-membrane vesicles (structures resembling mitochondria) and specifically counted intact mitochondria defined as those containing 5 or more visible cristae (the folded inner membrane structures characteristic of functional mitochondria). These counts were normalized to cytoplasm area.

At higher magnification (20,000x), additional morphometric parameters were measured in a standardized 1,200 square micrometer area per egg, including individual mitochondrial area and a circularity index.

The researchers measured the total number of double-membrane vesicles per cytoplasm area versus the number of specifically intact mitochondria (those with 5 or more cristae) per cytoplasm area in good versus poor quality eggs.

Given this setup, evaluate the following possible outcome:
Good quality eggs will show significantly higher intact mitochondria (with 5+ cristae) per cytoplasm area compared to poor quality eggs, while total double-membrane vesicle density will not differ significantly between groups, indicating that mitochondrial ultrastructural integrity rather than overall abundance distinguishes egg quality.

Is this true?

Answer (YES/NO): NO